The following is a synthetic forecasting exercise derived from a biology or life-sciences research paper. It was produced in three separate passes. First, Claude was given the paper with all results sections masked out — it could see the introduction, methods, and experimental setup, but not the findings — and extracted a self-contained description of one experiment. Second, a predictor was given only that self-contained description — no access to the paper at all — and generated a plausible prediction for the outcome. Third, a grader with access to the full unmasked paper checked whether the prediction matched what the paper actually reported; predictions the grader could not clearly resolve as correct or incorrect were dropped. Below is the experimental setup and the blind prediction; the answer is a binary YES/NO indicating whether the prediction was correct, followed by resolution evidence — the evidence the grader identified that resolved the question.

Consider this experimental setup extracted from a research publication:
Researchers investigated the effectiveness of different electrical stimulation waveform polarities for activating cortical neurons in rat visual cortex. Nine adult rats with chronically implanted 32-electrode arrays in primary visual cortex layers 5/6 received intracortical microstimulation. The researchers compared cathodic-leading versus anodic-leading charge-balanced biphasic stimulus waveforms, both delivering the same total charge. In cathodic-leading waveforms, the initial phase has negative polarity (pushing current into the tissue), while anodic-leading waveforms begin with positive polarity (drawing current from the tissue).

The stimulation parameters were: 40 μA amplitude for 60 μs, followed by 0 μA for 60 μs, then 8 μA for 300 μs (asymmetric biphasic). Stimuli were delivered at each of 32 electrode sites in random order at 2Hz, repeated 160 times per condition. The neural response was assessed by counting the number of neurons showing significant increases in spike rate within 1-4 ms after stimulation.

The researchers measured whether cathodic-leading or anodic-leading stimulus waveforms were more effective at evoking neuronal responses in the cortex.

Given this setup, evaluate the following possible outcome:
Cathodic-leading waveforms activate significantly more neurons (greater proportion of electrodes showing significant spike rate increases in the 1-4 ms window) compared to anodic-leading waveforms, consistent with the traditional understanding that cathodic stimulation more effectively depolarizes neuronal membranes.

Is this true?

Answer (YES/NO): NO